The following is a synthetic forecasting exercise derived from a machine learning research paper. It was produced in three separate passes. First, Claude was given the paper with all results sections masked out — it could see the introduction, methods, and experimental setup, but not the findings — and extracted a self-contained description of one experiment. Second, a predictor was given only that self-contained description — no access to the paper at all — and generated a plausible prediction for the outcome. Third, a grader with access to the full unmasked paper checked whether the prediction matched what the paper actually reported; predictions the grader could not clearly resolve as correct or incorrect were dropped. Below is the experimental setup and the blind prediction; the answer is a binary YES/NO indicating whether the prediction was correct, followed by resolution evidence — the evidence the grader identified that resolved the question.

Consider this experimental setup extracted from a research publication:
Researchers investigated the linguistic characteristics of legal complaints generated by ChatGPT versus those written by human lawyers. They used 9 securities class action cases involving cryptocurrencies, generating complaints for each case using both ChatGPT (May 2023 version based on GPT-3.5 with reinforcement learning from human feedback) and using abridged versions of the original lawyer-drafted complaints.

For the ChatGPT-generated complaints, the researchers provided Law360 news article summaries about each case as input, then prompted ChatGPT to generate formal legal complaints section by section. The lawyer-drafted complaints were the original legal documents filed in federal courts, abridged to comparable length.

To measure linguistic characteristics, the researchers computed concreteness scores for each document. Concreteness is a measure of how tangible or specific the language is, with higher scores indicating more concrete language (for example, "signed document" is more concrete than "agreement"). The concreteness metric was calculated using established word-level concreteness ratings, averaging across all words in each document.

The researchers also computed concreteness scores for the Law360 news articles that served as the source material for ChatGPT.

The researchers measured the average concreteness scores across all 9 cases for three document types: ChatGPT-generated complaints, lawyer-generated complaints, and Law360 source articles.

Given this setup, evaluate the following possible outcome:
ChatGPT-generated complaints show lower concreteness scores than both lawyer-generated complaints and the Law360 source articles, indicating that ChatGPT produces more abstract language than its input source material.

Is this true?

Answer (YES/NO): NO